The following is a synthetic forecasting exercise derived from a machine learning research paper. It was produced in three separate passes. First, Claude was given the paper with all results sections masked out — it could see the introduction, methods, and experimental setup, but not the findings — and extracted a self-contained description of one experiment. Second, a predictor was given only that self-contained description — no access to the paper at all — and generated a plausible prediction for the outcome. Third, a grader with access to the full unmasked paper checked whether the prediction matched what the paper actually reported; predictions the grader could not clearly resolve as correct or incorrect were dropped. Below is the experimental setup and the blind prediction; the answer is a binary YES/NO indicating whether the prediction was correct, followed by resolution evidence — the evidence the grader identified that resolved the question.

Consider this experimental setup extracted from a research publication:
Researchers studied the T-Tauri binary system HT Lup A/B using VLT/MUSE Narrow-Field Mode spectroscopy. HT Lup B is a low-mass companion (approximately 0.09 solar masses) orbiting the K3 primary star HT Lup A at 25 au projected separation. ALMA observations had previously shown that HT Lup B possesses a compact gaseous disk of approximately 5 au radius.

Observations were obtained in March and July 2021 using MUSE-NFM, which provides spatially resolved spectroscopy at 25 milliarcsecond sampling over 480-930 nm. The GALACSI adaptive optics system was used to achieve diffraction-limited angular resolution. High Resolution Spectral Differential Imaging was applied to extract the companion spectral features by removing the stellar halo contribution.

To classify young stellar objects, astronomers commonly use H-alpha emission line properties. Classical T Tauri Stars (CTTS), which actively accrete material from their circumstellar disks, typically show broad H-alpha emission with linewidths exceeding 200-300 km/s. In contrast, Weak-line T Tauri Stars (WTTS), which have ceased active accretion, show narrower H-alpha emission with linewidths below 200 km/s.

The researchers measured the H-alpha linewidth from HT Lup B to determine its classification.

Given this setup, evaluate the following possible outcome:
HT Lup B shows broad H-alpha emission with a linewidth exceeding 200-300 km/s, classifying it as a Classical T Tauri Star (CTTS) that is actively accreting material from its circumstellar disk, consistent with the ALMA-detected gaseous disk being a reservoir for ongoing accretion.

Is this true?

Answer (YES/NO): YES